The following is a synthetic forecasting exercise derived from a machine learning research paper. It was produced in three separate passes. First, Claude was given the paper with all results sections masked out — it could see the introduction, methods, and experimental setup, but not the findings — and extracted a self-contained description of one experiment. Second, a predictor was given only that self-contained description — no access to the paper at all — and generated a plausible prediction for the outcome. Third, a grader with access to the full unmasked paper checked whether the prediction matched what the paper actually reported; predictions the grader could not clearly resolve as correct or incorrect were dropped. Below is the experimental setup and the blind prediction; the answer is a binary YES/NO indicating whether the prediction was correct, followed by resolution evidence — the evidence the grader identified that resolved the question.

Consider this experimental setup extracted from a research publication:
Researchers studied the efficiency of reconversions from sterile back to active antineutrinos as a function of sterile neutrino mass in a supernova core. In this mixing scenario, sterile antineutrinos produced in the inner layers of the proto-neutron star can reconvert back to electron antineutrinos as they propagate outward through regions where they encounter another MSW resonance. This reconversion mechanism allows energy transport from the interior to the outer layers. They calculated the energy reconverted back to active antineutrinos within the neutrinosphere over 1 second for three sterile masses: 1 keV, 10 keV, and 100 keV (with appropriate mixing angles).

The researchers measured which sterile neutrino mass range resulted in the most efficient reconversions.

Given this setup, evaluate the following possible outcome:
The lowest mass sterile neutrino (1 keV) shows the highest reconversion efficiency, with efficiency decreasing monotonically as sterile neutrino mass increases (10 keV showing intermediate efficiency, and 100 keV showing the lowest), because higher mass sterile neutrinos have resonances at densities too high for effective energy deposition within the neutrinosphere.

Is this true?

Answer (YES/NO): NO